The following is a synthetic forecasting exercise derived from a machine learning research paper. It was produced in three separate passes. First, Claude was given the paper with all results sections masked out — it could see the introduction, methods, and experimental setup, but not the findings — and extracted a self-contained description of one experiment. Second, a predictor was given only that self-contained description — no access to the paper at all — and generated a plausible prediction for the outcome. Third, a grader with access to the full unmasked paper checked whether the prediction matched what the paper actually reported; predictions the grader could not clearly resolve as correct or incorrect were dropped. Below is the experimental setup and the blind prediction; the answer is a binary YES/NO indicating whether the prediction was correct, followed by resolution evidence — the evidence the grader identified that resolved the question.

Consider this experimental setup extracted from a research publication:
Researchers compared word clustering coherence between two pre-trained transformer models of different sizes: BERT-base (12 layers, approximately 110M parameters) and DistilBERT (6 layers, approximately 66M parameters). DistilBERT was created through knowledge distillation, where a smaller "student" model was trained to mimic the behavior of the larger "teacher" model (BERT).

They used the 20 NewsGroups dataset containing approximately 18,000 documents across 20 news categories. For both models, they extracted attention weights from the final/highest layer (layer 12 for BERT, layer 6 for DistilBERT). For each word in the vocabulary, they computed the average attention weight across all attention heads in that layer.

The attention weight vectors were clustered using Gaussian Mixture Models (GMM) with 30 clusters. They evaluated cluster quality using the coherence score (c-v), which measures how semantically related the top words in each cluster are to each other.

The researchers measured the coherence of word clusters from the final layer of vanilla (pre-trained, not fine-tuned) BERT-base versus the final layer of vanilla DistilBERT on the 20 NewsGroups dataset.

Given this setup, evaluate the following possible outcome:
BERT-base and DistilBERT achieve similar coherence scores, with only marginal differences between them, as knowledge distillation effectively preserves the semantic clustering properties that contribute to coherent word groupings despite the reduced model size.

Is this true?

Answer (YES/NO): NO